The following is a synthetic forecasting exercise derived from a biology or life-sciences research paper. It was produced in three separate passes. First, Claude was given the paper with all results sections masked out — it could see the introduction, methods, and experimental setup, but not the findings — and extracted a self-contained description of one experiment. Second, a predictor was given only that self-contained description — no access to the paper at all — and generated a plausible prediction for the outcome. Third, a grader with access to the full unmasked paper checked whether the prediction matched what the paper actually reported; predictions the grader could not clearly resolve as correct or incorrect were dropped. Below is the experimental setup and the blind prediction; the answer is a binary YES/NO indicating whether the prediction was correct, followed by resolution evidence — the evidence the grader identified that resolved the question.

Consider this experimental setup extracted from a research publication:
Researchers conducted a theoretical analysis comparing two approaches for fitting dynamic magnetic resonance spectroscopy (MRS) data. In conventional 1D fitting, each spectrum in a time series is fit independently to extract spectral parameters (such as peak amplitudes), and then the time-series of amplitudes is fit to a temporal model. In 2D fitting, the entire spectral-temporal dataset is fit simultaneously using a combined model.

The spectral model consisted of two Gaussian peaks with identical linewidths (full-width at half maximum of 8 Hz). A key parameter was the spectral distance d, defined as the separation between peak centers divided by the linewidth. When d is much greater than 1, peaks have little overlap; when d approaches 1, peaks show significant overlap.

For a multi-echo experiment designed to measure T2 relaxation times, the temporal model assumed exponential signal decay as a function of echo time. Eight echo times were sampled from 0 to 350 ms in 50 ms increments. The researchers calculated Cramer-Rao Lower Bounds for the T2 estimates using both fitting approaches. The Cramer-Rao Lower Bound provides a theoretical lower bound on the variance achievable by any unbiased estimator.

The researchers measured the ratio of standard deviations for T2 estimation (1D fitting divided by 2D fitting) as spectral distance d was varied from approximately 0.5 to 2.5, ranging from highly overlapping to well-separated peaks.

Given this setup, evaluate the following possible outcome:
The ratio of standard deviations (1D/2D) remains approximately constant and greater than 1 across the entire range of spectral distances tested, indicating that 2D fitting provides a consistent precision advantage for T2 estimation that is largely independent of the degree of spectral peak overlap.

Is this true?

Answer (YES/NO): NO